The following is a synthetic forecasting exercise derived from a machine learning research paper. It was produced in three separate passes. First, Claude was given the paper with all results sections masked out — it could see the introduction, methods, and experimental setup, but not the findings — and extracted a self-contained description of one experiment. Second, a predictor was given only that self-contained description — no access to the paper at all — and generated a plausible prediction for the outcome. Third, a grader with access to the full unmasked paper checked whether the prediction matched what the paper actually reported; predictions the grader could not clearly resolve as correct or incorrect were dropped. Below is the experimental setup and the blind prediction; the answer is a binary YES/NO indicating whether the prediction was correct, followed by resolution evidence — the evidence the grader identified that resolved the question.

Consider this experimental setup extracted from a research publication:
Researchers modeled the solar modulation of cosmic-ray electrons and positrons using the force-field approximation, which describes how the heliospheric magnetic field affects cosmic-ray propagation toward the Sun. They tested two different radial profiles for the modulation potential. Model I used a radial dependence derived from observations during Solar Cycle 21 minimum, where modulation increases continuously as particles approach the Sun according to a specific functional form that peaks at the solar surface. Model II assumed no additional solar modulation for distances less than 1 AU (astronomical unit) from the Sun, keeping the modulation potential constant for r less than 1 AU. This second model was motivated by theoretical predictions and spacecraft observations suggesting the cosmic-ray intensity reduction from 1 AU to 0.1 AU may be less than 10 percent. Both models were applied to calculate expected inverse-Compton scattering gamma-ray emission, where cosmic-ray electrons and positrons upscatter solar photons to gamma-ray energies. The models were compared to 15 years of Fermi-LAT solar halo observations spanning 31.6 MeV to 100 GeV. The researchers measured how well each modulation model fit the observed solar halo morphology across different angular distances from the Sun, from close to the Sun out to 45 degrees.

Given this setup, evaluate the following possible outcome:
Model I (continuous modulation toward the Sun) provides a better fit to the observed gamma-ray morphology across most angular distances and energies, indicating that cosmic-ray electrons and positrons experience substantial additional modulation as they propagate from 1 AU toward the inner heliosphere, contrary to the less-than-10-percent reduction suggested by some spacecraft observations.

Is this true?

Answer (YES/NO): NO